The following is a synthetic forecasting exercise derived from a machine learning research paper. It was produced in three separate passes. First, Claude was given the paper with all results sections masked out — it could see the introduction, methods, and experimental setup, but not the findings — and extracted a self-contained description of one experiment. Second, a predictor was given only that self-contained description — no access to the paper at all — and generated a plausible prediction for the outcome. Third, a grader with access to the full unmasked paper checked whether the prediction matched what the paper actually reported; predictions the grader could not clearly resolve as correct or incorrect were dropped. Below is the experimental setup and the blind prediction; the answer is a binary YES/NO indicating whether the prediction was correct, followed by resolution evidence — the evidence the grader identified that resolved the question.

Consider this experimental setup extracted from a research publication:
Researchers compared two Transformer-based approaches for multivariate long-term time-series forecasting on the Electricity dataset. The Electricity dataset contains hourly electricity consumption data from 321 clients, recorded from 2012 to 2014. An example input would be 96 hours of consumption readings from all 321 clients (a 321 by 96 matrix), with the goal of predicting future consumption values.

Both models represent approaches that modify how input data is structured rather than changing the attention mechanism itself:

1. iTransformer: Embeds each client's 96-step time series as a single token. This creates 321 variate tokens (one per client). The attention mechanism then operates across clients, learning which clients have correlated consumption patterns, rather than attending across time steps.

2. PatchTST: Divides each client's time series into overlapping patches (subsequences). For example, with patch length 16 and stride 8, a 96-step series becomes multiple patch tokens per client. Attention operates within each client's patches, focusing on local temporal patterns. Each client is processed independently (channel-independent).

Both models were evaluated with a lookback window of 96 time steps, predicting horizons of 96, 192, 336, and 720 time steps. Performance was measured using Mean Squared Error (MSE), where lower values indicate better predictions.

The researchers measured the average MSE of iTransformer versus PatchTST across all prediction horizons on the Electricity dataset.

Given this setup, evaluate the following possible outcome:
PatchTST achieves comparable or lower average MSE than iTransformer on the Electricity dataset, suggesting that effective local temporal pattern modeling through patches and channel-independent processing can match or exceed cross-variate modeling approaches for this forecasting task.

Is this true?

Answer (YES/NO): NO